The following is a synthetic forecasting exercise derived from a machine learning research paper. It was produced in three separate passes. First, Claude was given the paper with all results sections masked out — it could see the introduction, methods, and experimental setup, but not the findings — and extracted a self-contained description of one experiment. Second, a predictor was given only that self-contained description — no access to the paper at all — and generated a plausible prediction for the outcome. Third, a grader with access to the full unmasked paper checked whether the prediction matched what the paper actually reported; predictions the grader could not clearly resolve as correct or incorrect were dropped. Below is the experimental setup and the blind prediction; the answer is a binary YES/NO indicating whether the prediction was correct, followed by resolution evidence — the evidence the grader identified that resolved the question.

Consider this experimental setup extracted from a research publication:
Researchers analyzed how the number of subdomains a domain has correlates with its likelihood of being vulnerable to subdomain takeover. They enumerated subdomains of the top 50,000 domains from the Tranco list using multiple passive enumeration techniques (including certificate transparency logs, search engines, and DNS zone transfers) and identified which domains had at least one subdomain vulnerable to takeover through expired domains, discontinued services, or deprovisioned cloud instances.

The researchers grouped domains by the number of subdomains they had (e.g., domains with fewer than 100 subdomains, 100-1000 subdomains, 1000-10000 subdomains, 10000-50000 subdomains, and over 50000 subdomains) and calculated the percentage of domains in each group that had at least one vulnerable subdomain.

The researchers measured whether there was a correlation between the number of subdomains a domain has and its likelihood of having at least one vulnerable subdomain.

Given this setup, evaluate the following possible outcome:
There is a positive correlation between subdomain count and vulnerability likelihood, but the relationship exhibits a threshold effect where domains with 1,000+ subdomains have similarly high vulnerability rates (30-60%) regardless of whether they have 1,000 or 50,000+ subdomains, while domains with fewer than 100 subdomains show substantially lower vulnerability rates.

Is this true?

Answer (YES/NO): NO